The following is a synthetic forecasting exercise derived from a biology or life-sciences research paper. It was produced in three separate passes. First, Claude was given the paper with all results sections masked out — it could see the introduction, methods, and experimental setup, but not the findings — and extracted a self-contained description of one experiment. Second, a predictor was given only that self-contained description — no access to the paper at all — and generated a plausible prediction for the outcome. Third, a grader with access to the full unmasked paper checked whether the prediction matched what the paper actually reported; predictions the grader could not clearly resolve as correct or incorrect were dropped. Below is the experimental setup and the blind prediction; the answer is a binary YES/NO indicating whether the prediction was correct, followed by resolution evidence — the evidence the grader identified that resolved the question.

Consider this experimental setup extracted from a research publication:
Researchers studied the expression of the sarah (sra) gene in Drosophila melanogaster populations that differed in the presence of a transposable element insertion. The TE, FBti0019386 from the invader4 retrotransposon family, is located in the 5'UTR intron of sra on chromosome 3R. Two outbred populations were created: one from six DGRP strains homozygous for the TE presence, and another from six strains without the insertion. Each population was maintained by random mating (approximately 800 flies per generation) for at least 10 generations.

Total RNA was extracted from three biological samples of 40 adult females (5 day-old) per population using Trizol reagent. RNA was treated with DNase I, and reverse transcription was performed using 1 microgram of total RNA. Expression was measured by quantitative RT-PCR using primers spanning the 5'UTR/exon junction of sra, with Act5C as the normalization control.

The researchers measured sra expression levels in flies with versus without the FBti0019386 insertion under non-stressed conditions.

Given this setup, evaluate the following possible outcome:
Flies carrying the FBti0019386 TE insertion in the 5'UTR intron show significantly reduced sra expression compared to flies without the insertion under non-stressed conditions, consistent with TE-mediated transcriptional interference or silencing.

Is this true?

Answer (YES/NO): YES